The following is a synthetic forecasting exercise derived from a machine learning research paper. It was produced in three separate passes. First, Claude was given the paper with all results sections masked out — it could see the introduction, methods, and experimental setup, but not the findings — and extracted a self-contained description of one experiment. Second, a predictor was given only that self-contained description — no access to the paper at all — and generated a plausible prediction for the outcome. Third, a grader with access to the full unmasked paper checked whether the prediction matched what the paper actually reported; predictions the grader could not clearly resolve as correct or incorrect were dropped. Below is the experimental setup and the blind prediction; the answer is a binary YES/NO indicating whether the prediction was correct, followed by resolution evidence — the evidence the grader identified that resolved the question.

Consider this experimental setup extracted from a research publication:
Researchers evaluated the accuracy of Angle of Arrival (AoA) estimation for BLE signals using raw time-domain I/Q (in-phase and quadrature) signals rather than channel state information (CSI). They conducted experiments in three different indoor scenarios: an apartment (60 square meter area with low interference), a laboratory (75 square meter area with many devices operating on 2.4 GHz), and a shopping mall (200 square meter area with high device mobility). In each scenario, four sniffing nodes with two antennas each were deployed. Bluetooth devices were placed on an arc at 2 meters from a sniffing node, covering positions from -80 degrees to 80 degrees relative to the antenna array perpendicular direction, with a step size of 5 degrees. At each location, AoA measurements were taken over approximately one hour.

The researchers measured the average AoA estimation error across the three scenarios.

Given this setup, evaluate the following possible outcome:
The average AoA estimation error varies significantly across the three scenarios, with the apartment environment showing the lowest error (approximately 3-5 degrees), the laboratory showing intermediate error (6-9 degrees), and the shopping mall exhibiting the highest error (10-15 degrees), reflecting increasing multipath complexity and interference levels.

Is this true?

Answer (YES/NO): NO